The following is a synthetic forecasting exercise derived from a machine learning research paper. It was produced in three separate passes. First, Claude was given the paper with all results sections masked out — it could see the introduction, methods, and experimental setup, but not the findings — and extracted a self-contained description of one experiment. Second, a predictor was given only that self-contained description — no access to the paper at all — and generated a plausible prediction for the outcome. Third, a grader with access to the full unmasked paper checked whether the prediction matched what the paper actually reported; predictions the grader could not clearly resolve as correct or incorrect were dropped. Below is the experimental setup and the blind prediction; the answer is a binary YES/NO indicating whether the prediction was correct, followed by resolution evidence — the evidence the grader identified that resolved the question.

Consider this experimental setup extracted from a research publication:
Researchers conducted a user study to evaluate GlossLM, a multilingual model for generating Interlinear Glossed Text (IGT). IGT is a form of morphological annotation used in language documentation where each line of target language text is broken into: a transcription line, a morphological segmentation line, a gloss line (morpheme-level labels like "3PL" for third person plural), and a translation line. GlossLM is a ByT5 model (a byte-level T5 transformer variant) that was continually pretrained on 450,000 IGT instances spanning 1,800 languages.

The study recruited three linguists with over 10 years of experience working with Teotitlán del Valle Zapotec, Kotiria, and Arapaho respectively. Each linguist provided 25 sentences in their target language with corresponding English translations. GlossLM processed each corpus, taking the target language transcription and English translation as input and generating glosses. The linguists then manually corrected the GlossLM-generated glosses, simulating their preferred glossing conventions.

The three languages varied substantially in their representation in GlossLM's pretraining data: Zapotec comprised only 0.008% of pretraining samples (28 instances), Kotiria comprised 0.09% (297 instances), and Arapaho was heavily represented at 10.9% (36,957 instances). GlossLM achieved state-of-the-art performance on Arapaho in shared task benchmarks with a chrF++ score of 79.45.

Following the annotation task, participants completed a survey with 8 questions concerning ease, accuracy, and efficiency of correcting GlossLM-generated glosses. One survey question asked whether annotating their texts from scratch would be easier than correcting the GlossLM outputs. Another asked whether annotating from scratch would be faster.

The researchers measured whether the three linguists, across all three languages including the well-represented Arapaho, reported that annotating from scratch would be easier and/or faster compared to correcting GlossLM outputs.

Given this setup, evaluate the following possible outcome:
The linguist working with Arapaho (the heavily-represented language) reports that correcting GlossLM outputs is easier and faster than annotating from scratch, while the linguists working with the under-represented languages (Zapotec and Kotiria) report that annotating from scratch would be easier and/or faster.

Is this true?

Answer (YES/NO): NO